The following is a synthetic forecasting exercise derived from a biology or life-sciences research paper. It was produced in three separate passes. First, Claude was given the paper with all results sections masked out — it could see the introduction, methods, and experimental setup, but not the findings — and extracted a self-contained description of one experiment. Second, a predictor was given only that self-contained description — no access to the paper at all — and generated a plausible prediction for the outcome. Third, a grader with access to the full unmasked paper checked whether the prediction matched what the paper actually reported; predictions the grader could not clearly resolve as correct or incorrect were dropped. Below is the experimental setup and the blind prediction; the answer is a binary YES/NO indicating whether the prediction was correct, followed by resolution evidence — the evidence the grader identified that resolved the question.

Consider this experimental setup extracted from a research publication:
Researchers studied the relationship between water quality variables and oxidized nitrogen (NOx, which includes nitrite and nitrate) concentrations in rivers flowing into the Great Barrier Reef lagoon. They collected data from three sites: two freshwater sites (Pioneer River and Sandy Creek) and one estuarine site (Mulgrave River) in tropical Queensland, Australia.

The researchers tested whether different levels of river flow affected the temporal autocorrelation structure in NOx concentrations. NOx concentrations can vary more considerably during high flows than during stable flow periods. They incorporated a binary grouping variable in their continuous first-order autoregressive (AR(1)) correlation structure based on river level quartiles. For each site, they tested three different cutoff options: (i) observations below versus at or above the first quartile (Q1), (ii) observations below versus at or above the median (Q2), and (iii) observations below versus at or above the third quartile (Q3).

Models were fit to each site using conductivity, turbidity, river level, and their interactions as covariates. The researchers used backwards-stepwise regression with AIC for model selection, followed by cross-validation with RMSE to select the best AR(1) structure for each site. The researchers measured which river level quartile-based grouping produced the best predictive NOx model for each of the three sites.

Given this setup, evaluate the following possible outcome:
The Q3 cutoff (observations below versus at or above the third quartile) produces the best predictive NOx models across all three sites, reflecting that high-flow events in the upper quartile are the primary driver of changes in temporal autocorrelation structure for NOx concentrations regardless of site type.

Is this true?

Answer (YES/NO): NO